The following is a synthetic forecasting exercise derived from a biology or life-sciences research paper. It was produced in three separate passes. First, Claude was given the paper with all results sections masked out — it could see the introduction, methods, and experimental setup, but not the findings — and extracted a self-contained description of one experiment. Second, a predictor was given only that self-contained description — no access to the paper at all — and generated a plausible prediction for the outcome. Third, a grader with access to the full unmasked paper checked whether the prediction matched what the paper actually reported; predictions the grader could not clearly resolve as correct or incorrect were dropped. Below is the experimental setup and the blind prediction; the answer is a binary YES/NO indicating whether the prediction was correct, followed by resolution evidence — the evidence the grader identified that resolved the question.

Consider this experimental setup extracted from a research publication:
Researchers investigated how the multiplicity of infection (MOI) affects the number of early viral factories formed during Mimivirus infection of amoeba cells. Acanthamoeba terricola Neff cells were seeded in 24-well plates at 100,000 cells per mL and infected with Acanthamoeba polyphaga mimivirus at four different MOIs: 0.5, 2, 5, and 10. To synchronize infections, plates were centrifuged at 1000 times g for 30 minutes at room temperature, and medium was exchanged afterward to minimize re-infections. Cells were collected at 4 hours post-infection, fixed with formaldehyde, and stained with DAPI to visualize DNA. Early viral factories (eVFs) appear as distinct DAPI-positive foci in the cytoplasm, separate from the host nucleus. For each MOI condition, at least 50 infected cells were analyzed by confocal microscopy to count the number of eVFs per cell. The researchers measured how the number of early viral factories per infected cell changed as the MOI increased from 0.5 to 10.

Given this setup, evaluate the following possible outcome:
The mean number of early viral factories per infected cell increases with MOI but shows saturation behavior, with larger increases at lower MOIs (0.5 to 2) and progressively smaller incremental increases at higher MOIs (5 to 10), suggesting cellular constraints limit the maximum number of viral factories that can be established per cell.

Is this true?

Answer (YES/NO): NO